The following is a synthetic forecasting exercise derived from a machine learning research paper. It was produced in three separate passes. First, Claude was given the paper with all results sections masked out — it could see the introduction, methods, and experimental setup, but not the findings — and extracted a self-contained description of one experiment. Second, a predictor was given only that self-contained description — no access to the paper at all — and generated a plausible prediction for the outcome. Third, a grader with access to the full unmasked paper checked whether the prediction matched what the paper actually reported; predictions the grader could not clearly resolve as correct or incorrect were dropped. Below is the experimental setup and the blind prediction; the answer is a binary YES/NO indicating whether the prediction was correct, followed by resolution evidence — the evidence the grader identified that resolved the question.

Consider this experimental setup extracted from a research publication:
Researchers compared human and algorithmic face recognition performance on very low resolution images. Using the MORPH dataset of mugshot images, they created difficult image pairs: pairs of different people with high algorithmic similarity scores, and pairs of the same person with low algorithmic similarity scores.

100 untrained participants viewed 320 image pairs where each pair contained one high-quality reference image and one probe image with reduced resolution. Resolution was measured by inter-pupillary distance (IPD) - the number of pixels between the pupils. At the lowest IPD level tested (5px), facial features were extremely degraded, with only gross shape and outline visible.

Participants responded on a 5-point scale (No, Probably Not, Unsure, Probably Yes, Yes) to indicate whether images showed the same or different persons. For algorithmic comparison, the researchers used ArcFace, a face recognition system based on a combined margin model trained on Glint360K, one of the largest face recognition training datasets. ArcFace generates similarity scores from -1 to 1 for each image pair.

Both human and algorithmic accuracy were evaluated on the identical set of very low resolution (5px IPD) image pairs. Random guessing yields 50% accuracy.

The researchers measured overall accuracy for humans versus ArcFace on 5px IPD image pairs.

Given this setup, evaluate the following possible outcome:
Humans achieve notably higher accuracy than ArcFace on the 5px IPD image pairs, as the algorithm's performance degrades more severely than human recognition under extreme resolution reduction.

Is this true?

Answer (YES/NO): YES